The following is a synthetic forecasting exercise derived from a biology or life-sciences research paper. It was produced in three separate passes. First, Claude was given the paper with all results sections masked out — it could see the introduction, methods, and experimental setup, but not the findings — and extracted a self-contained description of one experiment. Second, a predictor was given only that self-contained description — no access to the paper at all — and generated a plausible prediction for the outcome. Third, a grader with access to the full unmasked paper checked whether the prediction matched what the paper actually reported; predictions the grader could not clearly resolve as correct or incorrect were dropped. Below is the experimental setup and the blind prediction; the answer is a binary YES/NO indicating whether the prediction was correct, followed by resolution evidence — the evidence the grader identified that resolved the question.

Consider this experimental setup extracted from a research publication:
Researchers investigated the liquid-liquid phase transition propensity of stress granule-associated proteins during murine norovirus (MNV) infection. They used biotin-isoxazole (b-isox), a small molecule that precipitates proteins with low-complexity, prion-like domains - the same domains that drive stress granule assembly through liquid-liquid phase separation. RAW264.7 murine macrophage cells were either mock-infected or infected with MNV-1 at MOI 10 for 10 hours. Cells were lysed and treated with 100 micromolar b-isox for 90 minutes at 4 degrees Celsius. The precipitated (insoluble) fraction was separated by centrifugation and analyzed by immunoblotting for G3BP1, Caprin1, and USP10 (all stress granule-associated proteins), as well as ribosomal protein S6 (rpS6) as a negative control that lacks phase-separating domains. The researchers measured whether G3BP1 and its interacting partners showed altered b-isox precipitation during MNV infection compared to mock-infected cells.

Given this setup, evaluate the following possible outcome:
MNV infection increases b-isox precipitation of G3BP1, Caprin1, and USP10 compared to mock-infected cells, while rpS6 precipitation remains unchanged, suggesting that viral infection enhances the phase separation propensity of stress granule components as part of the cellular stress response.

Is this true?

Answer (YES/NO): NO